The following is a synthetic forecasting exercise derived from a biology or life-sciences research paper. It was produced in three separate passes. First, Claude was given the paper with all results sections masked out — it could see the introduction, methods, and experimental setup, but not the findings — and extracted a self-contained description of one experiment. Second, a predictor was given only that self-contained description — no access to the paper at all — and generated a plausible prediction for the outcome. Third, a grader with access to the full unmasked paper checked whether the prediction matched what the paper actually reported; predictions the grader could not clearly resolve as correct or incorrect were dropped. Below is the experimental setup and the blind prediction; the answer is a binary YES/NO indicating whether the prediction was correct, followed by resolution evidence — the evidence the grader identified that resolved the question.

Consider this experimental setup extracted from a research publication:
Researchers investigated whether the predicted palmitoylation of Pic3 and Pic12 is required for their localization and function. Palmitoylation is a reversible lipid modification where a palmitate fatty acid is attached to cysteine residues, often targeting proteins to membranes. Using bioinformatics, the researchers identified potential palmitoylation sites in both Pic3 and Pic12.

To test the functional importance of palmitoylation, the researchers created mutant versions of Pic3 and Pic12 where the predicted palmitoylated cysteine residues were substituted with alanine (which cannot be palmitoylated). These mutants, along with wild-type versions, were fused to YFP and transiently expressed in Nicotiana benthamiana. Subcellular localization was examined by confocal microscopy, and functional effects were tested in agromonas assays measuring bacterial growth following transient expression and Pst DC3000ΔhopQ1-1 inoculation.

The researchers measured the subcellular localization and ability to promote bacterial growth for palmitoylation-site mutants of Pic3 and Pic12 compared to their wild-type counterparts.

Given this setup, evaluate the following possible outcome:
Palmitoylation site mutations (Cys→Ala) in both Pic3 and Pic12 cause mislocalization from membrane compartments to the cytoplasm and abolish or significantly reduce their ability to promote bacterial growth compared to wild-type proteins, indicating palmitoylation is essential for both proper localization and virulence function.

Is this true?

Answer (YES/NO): NO